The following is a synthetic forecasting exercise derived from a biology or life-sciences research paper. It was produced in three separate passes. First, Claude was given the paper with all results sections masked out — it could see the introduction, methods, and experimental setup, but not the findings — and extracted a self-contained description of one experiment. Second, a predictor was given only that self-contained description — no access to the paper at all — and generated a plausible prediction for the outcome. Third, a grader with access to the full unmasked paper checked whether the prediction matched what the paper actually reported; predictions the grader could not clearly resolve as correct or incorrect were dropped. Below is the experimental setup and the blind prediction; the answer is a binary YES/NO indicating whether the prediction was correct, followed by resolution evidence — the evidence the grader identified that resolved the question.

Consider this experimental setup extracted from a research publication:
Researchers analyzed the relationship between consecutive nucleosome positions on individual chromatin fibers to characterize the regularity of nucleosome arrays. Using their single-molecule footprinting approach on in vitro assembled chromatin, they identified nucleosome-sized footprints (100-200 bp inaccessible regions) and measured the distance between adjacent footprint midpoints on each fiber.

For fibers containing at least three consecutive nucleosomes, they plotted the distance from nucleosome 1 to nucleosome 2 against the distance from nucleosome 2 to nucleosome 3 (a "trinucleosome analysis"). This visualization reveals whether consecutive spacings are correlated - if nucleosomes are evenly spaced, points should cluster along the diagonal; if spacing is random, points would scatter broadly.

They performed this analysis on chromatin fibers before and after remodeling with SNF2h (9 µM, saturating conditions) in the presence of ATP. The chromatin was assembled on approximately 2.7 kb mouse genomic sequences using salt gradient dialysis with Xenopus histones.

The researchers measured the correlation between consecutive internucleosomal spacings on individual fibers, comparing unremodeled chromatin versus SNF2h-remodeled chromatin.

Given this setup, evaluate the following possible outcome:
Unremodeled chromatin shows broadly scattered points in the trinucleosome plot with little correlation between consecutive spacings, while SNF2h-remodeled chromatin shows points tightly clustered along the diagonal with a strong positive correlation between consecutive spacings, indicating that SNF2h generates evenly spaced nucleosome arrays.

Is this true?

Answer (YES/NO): NO